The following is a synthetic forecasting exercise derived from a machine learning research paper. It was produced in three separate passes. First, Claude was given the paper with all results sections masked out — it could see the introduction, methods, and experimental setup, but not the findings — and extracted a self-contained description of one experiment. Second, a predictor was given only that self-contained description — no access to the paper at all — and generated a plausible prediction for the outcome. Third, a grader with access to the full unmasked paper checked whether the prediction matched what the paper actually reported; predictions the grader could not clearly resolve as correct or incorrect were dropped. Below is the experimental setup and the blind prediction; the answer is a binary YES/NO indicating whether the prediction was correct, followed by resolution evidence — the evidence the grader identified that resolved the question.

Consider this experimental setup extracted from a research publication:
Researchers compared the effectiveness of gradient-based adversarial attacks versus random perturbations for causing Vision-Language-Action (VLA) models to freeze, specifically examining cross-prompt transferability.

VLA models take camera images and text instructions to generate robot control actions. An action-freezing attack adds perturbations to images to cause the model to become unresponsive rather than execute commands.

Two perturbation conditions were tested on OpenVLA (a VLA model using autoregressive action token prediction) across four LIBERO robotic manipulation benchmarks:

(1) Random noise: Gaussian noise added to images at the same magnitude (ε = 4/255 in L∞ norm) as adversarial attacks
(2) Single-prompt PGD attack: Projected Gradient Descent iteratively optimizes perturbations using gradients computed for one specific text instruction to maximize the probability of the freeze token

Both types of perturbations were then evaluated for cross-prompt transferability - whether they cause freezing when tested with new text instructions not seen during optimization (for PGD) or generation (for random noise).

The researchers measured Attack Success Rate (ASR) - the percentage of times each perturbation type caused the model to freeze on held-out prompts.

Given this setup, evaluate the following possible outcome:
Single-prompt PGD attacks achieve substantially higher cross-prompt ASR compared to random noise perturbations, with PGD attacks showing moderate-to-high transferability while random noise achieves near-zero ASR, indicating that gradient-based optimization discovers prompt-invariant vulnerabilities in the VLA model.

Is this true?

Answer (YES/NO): NO